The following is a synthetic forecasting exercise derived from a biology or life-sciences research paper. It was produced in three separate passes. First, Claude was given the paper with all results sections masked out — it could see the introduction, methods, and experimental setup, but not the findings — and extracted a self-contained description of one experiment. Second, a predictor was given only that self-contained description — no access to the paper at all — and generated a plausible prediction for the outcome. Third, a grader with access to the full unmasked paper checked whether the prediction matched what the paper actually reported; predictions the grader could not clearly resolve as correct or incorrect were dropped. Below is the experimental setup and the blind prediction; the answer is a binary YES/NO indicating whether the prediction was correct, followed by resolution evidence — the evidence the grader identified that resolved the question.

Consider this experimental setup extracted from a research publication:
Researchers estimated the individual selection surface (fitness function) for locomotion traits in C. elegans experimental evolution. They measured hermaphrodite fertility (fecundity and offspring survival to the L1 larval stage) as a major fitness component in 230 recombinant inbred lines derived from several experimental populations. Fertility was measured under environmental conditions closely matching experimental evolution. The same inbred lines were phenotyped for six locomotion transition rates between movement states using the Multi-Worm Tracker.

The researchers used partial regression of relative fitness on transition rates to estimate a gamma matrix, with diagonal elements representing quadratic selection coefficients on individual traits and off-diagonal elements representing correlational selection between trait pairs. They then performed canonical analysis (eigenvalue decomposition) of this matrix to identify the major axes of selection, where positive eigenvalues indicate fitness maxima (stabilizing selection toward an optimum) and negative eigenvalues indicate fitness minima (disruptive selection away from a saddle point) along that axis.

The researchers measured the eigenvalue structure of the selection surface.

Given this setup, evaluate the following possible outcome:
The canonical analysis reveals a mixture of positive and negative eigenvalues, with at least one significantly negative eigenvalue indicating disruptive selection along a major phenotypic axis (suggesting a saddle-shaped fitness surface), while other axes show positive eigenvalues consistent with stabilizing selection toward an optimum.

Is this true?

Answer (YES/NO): NO